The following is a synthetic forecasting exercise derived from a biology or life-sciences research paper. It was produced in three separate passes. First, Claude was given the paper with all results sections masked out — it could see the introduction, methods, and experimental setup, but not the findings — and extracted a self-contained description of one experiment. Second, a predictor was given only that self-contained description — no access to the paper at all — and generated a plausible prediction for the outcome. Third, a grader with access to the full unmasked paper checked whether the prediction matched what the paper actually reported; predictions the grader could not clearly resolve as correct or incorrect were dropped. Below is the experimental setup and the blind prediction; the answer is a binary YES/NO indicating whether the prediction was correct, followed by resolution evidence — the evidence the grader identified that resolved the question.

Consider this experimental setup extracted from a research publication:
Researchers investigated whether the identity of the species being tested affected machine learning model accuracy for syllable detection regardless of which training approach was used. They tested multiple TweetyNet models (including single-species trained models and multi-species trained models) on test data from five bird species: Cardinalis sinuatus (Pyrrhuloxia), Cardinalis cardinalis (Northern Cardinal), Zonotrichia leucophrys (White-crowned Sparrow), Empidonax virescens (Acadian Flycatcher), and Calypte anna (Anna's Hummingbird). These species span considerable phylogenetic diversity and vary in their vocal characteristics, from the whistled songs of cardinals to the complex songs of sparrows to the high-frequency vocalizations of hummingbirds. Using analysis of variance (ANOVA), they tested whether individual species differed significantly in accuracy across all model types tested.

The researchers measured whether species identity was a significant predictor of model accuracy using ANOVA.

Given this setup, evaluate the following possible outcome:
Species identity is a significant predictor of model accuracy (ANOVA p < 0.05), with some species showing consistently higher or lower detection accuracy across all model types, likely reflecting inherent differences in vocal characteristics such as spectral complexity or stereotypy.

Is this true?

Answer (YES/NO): YES